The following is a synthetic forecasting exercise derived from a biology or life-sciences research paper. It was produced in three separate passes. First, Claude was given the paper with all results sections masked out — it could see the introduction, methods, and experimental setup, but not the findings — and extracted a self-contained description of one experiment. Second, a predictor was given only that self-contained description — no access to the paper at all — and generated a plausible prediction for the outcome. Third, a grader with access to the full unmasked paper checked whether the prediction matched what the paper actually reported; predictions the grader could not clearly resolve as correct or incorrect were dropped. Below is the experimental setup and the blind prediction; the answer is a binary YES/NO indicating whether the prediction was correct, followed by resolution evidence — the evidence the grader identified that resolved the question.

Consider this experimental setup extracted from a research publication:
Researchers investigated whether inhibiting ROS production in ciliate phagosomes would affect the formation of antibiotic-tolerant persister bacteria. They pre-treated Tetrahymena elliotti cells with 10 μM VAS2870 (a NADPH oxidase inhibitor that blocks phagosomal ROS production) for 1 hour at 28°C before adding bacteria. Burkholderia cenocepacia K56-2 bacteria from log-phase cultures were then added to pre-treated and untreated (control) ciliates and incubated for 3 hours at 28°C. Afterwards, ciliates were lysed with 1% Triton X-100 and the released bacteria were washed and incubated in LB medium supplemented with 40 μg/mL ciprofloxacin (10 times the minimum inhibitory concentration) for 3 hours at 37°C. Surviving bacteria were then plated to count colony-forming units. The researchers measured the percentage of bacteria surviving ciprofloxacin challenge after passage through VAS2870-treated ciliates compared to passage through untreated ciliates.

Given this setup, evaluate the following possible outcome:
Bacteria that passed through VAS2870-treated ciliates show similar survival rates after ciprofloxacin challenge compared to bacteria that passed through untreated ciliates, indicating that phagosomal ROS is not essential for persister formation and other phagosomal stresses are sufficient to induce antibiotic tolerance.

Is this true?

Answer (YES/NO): NO